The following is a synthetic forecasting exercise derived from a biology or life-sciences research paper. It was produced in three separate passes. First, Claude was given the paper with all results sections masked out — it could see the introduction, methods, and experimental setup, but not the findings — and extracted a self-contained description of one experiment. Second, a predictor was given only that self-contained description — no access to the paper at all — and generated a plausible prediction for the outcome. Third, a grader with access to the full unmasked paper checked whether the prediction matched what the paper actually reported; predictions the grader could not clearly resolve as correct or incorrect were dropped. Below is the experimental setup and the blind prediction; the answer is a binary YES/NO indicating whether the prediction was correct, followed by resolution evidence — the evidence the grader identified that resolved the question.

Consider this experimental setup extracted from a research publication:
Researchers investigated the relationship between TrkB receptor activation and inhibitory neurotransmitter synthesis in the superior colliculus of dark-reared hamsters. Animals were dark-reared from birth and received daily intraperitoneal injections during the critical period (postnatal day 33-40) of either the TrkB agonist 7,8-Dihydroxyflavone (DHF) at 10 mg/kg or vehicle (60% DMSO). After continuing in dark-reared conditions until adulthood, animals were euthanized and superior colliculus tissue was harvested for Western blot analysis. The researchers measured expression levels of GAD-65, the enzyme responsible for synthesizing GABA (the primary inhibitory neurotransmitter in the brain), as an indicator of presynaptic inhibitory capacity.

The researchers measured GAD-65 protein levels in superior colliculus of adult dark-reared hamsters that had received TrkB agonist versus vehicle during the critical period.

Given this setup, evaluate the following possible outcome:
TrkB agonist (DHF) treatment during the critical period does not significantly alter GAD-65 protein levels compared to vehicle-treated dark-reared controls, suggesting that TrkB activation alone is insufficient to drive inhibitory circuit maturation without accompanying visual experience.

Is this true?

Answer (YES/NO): NO